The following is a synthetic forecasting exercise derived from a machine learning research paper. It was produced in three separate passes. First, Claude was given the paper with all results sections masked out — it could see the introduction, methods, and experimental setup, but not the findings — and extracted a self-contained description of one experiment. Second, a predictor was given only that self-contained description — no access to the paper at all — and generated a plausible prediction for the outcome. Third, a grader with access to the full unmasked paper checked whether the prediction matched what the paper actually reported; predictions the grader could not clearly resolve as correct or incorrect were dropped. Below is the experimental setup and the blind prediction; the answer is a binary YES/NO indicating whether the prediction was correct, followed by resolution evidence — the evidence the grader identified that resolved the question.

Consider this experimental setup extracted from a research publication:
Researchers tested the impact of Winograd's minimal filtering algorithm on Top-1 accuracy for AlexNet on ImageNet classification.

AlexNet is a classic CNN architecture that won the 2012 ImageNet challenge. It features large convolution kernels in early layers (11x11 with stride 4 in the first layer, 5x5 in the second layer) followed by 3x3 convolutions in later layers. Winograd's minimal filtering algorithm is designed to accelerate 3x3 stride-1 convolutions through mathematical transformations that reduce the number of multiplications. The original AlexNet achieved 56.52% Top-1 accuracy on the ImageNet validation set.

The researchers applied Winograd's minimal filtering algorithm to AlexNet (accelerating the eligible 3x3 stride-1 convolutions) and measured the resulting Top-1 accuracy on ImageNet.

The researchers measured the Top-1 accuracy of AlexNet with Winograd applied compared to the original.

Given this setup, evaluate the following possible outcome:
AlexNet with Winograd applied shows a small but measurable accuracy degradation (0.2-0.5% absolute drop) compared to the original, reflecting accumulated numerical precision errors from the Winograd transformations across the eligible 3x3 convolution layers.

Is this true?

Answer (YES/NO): NO